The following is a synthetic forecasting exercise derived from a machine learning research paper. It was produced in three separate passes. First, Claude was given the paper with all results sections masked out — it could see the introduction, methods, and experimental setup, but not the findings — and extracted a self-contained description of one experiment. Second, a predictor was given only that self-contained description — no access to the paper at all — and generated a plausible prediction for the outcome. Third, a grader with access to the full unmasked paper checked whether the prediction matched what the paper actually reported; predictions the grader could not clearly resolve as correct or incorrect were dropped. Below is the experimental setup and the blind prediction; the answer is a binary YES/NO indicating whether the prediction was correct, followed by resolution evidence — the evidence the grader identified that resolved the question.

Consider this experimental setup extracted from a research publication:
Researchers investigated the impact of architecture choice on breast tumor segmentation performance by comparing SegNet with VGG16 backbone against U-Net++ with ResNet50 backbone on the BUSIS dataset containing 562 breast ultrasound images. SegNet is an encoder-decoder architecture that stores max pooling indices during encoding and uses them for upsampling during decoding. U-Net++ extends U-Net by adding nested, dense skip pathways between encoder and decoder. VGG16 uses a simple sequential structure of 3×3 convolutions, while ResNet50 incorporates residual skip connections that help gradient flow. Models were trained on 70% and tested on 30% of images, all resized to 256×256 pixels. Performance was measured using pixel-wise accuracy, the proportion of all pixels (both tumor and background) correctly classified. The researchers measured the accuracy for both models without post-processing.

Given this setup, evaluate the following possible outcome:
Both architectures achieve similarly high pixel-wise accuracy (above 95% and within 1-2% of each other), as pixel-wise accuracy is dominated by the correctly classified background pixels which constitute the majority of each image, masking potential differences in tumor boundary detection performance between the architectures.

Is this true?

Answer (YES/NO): NO